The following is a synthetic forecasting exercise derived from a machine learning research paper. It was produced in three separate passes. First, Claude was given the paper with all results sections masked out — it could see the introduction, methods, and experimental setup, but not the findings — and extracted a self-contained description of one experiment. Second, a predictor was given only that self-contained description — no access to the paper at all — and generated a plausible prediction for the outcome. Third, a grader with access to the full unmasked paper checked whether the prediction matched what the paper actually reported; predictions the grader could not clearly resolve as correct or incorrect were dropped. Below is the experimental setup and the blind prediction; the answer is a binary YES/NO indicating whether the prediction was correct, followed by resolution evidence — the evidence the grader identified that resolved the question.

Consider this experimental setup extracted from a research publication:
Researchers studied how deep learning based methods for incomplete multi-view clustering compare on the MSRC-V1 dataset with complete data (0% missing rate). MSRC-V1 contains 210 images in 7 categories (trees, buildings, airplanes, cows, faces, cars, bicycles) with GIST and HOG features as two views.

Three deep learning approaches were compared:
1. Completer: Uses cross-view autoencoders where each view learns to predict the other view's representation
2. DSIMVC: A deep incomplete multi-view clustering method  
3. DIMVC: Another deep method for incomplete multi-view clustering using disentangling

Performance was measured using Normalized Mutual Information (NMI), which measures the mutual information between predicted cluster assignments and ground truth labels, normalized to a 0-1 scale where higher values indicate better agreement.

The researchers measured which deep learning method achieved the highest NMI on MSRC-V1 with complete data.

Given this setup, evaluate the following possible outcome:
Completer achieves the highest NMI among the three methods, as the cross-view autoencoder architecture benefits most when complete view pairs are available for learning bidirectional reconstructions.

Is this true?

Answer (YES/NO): NO